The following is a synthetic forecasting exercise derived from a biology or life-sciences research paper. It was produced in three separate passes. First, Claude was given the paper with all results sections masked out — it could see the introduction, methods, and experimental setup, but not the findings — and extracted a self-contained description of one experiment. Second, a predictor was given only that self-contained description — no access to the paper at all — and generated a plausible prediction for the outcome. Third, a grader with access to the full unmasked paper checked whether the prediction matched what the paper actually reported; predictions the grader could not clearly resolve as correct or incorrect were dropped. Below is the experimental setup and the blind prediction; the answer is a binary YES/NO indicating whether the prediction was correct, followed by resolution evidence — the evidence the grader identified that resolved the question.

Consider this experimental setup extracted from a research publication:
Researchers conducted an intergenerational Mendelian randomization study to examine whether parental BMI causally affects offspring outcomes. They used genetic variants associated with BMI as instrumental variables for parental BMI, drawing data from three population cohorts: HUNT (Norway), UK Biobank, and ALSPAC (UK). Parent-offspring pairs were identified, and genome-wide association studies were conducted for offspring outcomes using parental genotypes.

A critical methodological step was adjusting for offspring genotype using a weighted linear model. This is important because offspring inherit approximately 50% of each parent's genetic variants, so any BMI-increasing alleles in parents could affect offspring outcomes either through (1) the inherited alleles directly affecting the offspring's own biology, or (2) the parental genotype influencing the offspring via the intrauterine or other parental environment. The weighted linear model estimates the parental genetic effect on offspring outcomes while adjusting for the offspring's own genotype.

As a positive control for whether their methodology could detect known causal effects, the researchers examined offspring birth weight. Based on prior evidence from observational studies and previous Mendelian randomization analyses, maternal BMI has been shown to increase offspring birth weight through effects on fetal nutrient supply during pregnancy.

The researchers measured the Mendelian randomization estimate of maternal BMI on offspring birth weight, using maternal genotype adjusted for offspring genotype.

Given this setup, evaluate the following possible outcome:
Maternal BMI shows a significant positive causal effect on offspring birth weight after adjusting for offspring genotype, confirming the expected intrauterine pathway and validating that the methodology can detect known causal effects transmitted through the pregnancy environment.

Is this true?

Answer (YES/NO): YES